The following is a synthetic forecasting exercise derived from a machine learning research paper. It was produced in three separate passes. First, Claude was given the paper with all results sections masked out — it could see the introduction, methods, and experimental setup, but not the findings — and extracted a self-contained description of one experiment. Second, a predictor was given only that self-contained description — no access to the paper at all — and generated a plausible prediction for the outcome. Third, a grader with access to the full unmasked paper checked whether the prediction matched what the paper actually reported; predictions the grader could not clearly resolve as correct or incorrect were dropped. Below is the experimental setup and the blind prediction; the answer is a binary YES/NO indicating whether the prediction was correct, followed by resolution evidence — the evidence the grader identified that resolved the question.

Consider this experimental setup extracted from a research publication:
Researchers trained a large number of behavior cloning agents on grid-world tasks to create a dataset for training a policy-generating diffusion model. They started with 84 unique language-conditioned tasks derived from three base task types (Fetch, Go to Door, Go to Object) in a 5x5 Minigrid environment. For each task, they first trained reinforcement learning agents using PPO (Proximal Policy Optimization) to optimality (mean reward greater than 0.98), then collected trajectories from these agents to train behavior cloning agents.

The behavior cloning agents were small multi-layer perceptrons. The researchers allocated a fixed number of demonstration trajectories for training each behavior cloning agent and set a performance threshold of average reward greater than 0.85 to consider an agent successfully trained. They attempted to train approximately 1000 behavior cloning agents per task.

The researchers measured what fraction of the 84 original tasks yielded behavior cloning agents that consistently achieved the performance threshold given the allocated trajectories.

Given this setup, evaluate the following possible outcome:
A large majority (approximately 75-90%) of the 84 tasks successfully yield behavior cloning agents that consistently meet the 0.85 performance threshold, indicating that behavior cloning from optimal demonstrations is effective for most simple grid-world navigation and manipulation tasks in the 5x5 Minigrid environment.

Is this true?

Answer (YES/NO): YES